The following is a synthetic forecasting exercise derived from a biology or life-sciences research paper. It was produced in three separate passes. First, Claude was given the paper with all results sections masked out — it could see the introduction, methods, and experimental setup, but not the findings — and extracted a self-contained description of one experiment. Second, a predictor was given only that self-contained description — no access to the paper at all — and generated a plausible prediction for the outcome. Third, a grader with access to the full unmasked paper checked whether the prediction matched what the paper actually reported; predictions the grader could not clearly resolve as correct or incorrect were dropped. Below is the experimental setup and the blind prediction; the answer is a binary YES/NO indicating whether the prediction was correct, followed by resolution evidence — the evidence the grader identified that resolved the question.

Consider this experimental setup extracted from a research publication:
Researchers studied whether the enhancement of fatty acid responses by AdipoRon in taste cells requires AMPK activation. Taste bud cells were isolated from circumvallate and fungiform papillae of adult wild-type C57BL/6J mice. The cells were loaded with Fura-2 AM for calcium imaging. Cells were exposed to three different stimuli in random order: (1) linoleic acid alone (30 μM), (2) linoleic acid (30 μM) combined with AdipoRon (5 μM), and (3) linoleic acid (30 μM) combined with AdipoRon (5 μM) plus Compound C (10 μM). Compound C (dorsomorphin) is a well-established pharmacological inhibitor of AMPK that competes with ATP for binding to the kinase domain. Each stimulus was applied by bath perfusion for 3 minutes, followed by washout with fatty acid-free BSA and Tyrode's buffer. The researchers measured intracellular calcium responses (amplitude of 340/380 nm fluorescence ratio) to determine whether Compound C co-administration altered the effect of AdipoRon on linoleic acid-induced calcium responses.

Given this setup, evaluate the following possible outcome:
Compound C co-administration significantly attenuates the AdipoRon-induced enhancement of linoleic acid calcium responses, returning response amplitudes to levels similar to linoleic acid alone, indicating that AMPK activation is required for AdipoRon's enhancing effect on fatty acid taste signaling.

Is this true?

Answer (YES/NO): YES